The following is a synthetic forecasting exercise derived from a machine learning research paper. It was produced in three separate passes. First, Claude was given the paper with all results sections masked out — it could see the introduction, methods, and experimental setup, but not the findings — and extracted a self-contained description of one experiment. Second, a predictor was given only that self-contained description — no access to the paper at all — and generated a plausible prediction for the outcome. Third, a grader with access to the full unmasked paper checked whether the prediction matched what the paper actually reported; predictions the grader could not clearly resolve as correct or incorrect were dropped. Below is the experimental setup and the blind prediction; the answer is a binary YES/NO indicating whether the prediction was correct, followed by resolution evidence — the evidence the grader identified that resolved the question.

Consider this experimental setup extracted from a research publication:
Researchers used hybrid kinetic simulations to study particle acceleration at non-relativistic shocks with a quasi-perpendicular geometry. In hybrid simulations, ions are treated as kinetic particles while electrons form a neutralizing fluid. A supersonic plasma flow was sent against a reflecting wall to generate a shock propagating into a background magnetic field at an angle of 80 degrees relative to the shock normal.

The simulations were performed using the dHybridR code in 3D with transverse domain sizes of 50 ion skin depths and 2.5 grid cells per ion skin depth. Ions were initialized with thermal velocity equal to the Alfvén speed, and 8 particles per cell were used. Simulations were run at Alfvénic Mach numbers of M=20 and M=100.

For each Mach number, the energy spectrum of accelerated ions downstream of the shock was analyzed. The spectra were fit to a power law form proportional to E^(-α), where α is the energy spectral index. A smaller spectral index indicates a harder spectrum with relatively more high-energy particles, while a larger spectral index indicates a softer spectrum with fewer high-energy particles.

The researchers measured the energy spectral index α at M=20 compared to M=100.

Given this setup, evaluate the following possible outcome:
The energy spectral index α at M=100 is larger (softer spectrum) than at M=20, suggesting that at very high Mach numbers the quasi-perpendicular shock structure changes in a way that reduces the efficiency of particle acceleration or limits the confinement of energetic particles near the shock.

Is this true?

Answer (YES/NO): NO